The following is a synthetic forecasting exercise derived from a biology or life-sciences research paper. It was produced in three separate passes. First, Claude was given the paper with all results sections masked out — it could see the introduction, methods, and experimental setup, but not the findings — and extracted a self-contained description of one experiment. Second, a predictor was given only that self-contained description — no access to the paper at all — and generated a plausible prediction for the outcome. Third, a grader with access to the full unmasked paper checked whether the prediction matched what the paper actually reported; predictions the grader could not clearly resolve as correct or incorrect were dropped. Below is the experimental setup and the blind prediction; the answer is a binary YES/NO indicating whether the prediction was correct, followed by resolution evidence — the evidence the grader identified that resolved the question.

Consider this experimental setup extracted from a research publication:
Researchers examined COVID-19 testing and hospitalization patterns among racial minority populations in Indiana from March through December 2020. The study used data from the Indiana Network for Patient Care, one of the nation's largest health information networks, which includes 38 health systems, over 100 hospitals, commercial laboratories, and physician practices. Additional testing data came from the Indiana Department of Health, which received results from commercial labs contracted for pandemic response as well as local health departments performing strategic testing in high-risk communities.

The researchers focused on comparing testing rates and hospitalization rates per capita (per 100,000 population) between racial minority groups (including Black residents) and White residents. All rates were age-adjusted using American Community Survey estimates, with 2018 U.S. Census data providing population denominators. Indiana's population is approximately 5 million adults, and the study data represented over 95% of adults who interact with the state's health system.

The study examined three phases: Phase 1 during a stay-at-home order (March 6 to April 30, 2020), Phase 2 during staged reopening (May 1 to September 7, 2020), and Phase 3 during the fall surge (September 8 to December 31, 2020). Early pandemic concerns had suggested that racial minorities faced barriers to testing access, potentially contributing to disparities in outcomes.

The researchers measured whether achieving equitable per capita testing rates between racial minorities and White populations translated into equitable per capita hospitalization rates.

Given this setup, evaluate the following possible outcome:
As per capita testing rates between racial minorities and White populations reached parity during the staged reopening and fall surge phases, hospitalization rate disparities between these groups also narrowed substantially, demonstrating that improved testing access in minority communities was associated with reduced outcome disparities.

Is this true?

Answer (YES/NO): NO